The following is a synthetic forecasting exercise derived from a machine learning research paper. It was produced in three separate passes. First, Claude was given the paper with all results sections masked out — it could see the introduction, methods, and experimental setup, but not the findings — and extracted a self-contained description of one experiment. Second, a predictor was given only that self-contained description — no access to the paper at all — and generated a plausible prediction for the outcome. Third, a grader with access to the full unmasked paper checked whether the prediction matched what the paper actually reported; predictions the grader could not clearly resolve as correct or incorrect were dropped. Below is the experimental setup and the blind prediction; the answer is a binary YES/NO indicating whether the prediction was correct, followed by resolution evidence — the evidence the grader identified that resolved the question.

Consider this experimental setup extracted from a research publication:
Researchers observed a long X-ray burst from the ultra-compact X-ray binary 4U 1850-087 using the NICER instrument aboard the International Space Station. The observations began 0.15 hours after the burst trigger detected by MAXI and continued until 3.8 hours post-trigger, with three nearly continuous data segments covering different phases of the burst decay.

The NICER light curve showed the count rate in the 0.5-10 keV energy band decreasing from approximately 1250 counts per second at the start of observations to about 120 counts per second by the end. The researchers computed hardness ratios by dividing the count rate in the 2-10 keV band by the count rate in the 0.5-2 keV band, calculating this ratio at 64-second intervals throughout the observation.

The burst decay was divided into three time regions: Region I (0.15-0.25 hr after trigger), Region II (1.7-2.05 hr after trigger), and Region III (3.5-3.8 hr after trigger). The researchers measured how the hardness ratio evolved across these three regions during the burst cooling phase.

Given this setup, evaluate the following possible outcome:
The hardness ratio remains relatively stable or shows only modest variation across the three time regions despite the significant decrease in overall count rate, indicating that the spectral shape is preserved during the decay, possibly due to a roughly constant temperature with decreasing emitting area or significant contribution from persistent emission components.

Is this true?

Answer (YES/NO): NO